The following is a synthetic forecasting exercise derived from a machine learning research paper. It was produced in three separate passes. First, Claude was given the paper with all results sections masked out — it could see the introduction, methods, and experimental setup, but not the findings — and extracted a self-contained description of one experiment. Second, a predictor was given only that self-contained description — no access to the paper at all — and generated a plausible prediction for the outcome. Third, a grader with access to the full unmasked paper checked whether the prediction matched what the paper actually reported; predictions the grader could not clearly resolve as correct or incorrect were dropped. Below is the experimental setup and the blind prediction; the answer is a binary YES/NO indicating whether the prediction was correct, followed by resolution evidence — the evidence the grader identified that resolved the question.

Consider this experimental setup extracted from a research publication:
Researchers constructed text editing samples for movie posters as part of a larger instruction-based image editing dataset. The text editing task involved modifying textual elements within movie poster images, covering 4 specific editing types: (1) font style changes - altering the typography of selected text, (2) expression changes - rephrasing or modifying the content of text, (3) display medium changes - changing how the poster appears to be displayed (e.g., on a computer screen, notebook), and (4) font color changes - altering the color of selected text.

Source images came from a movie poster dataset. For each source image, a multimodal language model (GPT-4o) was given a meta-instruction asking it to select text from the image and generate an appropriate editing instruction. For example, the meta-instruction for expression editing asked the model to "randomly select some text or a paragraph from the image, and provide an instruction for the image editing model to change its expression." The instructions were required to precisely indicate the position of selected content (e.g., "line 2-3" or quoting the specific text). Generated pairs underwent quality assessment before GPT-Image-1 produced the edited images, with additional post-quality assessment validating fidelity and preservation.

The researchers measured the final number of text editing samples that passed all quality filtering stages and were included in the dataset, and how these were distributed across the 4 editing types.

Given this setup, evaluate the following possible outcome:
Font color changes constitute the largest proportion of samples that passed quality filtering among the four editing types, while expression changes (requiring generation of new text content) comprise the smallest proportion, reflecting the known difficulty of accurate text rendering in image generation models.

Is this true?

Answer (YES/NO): NO